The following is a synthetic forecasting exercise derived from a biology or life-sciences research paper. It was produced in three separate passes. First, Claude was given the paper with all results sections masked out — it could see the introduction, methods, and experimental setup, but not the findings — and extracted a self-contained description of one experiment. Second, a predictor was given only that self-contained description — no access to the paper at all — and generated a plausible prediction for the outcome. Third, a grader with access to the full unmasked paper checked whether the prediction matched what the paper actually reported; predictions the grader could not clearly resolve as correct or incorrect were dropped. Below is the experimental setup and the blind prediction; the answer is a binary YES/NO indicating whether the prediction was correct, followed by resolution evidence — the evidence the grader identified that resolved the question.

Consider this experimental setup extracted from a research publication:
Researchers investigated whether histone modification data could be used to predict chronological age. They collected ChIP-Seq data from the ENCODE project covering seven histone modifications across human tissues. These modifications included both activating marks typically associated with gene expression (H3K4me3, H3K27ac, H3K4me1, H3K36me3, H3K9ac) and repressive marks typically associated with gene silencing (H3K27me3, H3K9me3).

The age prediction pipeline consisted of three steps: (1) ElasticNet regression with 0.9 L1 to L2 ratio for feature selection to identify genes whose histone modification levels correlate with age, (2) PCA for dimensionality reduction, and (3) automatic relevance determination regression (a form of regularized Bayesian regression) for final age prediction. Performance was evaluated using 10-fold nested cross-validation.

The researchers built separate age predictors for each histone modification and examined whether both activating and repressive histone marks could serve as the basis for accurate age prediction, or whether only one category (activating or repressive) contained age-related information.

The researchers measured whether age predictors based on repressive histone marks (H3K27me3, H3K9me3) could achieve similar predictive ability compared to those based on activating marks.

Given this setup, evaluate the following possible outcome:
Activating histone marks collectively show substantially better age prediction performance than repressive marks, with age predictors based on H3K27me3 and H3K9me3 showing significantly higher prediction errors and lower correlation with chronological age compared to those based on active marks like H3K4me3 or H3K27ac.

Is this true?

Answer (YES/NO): YES